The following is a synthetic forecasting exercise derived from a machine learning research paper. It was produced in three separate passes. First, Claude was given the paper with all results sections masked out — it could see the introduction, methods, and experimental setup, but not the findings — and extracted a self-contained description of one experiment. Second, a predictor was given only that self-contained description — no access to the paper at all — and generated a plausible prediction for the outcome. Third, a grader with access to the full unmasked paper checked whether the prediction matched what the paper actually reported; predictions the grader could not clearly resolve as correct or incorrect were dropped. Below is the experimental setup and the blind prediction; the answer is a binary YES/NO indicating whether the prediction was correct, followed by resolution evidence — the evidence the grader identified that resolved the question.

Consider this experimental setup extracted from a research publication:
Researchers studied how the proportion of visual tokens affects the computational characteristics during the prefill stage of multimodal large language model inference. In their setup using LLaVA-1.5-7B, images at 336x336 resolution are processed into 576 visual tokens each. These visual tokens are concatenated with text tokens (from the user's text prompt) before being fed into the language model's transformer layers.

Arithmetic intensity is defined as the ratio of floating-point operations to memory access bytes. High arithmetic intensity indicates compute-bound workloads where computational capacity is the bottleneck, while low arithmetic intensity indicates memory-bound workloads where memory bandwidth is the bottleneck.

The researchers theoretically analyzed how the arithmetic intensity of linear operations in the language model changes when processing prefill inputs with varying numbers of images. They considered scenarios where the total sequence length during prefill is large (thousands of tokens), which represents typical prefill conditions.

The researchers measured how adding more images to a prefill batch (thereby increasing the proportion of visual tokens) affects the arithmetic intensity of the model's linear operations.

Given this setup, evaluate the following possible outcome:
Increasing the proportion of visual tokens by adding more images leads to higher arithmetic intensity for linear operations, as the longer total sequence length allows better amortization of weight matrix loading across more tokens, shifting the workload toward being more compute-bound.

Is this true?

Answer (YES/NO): NO